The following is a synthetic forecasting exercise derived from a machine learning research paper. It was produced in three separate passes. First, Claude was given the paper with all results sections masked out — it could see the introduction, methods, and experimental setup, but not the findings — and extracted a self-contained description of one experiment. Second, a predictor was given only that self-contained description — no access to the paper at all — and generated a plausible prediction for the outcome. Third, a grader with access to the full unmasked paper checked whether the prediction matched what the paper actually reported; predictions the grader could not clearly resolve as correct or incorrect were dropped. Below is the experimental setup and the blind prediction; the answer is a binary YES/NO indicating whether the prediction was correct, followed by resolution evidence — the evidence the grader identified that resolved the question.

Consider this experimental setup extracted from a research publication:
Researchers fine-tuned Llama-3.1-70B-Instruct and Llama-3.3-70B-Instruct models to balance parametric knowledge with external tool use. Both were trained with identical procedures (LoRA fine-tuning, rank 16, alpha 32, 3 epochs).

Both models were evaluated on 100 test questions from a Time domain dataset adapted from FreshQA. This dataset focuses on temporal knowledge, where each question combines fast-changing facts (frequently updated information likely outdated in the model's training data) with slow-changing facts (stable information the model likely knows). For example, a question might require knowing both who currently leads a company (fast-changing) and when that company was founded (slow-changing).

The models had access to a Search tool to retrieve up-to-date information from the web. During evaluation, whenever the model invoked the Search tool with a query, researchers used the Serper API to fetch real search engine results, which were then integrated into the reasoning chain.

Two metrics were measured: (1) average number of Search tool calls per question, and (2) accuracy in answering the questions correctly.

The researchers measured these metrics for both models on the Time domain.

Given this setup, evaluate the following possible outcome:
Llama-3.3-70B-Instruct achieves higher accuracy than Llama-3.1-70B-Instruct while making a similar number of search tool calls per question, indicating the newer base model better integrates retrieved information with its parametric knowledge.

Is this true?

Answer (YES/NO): NO